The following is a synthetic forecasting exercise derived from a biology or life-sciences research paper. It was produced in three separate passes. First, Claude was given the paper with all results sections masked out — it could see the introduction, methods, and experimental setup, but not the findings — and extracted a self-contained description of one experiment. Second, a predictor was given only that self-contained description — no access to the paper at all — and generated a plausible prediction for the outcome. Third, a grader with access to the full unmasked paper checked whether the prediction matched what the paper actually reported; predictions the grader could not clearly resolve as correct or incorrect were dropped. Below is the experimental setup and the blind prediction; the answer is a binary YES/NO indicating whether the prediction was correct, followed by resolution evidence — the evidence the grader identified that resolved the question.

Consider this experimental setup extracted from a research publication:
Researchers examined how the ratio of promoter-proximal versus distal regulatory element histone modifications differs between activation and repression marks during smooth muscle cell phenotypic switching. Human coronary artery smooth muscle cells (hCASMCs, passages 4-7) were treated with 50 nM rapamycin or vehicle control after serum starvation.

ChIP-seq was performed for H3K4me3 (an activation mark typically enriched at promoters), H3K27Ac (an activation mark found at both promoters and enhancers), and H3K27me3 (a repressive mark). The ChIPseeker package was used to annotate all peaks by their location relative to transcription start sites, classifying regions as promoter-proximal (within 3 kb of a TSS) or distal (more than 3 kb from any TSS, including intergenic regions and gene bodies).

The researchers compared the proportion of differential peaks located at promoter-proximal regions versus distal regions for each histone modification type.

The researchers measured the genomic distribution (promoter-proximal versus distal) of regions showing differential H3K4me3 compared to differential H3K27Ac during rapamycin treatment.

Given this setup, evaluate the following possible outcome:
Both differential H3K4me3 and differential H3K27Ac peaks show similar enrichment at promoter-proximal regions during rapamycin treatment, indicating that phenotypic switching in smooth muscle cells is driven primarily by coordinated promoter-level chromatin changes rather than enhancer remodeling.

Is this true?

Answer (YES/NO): NO